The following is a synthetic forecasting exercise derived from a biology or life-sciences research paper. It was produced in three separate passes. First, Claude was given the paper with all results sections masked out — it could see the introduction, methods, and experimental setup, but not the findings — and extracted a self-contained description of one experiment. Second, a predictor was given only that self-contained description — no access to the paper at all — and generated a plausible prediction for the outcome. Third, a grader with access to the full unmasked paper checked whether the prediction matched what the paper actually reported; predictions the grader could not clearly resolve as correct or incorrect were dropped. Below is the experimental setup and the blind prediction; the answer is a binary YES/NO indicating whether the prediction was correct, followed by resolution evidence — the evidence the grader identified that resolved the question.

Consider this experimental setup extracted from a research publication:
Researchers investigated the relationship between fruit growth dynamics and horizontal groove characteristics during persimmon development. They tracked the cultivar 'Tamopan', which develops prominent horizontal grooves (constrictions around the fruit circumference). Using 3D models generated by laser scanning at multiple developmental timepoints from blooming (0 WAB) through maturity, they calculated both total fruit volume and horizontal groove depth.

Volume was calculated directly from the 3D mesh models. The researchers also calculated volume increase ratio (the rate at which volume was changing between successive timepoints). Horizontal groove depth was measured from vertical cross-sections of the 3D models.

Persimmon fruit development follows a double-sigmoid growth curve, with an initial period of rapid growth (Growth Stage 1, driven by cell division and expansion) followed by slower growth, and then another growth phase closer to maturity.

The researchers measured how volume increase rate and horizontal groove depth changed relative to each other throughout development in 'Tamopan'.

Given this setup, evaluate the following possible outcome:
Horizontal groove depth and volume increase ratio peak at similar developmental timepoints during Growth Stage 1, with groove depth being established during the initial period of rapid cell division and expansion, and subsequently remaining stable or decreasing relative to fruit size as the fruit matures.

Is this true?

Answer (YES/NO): NO